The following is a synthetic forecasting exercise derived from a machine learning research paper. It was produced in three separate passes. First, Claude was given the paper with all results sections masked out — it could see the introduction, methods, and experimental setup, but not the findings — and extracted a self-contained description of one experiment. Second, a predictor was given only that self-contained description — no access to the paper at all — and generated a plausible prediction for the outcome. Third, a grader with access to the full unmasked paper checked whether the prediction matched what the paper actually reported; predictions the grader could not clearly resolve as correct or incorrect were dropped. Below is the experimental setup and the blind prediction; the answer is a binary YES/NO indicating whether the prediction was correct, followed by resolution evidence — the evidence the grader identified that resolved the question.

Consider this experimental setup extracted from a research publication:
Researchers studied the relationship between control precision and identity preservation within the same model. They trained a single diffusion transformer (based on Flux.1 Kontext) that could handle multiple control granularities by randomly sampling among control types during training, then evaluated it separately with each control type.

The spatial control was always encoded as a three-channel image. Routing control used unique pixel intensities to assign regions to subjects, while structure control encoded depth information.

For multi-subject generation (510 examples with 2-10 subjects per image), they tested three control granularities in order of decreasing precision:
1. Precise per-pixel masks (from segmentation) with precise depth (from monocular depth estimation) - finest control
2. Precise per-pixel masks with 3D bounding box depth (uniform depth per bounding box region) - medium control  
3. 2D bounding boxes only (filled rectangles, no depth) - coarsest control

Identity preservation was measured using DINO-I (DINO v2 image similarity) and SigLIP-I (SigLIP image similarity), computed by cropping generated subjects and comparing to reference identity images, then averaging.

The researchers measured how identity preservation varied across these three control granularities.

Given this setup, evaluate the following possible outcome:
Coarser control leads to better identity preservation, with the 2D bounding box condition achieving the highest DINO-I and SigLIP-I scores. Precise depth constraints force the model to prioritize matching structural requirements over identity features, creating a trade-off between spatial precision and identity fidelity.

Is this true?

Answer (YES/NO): NO